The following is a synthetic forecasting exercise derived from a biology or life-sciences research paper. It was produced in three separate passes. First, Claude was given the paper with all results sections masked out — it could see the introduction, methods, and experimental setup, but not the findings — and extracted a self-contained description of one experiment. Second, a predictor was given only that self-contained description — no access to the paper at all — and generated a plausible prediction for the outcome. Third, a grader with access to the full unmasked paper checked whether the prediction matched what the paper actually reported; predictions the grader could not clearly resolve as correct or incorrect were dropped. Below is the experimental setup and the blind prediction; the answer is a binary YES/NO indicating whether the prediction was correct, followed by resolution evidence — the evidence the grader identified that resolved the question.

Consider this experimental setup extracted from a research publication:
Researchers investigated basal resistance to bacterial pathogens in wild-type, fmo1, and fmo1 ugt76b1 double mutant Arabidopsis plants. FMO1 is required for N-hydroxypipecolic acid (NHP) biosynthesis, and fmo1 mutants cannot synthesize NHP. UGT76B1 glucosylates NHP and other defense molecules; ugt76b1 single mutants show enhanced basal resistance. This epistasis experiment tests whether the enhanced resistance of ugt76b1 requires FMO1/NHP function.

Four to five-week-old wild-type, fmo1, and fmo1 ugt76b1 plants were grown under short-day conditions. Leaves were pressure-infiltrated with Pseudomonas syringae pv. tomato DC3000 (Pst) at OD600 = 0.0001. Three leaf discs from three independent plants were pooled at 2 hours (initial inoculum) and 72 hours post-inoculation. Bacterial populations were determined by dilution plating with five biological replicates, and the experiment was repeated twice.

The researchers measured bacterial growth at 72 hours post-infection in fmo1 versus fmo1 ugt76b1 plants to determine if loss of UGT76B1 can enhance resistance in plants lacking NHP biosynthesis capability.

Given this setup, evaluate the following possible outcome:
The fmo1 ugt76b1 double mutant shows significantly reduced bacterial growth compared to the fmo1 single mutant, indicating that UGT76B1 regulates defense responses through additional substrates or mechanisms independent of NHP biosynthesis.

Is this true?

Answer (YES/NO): NO